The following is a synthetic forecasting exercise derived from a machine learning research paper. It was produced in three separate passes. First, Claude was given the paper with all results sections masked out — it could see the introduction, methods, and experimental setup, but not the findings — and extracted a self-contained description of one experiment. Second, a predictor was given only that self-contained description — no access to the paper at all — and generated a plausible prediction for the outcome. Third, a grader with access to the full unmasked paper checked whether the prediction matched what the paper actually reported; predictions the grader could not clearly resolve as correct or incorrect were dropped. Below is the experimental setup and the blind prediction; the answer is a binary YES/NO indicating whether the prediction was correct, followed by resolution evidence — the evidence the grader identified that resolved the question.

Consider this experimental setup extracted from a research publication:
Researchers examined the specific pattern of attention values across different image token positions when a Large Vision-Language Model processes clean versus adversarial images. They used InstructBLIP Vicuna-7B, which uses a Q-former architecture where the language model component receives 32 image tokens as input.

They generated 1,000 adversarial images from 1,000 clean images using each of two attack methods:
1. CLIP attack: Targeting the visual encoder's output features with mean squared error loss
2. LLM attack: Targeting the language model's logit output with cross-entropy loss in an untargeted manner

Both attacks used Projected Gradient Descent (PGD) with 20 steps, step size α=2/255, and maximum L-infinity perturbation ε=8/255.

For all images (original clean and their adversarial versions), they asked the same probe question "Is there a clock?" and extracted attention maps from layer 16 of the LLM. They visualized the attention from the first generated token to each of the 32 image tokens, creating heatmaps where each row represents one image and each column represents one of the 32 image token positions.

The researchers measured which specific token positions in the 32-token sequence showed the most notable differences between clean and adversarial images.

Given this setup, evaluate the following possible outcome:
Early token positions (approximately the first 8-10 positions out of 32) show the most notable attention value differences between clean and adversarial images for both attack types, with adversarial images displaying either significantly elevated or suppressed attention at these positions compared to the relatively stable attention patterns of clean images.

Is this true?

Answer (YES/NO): NO